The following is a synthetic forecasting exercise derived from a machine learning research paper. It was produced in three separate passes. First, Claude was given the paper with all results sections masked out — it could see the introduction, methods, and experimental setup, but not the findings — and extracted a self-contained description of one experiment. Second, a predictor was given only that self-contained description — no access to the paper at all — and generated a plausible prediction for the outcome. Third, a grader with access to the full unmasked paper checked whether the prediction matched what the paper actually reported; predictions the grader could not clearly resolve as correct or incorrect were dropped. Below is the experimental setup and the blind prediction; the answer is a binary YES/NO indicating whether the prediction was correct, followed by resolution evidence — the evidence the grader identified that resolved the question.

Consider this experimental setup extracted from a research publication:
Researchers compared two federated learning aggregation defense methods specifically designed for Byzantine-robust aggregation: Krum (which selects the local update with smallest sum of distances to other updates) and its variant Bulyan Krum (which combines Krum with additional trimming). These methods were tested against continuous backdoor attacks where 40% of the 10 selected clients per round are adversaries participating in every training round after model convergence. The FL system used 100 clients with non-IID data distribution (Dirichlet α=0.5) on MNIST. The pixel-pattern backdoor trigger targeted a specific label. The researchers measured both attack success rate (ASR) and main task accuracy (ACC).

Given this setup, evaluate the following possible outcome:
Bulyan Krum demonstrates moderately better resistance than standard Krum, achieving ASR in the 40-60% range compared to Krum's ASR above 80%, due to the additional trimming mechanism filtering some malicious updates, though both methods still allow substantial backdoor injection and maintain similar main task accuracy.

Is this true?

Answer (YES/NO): NO